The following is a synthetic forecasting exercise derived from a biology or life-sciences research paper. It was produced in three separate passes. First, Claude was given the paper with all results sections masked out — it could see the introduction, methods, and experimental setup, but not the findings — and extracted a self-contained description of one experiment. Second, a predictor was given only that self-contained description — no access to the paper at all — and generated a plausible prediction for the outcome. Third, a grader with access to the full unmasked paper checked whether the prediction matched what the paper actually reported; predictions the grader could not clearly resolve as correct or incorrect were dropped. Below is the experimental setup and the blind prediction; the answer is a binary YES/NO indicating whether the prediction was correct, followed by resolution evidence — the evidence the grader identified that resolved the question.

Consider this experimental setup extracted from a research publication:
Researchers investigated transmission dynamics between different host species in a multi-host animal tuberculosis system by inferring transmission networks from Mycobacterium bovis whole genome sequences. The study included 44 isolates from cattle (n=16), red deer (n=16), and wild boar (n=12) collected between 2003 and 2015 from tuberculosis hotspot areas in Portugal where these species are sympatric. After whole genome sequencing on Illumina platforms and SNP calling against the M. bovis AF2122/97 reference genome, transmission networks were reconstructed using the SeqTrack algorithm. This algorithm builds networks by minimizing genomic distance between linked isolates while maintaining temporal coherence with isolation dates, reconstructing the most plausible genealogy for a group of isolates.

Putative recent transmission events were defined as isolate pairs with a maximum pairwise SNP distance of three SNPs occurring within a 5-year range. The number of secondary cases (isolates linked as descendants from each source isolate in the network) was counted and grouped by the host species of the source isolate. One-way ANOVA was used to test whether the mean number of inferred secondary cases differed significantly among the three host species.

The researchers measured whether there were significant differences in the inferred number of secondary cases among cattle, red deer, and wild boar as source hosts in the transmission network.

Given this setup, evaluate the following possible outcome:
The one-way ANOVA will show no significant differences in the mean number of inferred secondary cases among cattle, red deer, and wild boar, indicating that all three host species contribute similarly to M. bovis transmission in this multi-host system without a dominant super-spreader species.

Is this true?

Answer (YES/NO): YES